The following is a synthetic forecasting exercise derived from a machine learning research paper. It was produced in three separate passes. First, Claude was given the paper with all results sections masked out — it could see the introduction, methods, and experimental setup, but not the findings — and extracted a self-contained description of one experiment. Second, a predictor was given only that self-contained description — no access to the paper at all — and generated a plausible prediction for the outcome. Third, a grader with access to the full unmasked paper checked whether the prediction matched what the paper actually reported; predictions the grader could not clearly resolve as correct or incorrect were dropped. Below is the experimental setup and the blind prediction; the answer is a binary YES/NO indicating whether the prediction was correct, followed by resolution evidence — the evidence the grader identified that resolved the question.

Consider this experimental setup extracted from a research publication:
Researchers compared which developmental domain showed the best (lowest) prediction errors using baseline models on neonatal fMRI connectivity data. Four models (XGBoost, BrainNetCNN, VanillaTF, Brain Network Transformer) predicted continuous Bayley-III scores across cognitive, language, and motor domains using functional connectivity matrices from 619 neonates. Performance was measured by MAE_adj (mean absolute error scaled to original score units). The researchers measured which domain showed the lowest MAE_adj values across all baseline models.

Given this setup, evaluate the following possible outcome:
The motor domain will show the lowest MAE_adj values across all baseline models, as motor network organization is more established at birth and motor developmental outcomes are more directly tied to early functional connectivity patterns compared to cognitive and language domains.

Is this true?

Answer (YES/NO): YES